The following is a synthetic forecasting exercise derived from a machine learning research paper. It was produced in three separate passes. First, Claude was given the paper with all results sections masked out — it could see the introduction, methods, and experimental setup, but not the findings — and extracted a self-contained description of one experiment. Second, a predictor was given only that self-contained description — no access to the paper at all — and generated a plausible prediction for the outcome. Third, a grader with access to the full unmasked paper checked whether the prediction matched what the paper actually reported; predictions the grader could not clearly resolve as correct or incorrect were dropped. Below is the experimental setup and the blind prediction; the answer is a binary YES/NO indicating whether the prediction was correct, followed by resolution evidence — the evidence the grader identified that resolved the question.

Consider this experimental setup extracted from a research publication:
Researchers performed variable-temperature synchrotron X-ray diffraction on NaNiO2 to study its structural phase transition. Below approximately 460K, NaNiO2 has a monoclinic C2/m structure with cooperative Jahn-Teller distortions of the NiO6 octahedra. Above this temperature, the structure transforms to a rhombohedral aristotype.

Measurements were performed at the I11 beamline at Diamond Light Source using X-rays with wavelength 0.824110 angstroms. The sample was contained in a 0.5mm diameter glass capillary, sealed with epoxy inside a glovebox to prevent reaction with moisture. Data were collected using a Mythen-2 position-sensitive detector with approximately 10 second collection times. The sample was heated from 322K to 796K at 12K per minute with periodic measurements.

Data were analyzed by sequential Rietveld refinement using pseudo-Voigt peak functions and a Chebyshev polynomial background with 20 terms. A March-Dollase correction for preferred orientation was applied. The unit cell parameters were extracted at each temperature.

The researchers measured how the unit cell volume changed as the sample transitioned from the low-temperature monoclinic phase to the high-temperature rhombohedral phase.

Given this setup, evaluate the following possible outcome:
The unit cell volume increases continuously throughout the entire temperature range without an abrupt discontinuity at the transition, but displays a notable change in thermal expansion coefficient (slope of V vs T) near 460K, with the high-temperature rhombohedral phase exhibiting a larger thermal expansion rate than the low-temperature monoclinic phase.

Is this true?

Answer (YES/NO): NO